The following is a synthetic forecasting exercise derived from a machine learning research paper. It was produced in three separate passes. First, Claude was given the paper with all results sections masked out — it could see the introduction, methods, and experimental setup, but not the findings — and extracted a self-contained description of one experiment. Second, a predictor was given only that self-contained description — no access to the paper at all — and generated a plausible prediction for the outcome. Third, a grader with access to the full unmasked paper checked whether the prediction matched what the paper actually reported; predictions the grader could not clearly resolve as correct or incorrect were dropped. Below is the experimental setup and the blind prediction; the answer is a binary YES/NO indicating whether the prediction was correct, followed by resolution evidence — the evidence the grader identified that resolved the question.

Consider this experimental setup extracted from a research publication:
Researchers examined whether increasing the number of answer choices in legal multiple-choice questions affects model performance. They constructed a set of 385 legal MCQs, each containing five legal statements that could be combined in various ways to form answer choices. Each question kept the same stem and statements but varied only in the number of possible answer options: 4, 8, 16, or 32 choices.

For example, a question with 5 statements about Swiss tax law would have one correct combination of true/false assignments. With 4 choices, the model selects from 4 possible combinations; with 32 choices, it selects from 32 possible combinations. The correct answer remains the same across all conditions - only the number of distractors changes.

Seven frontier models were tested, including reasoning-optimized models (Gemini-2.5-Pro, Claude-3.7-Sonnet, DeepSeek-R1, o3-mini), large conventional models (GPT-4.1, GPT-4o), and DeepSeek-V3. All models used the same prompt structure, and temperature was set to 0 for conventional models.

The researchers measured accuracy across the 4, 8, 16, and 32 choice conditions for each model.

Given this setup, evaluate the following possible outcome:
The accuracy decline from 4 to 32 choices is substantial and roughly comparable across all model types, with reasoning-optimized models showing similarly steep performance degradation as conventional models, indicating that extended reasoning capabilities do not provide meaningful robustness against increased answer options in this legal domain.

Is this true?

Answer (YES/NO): NO